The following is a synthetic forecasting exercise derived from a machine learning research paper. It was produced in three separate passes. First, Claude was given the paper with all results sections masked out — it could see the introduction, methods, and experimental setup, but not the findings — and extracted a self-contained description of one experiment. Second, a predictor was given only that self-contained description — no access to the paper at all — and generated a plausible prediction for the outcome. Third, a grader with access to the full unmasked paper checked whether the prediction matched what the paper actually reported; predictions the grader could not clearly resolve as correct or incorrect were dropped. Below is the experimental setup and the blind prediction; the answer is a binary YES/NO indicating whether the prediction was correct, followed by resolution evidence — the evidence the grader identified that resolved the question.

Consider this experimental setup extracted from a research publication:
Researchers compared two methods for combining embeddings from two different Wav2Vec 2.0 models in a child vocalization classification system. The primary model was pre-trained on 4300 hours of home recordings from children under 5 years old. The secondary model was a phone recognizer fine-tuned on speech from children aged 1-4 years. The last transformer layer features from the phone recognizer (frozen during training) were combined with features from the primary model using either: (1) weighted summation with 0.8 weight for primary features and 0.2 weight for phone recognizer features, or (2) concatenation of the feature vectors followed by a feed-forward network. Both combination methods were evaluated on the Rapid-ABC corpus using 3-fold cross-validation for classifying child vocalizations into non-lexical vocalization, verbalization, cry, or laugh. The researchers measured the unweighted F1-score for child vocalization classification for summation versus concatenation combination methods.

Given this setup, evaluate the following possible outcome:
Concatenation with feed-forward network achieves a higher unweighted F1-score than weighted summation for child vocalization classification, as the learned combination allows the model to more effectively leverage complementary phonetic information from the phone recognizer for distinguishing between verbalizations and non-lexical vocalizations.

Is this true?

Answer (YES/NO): YES